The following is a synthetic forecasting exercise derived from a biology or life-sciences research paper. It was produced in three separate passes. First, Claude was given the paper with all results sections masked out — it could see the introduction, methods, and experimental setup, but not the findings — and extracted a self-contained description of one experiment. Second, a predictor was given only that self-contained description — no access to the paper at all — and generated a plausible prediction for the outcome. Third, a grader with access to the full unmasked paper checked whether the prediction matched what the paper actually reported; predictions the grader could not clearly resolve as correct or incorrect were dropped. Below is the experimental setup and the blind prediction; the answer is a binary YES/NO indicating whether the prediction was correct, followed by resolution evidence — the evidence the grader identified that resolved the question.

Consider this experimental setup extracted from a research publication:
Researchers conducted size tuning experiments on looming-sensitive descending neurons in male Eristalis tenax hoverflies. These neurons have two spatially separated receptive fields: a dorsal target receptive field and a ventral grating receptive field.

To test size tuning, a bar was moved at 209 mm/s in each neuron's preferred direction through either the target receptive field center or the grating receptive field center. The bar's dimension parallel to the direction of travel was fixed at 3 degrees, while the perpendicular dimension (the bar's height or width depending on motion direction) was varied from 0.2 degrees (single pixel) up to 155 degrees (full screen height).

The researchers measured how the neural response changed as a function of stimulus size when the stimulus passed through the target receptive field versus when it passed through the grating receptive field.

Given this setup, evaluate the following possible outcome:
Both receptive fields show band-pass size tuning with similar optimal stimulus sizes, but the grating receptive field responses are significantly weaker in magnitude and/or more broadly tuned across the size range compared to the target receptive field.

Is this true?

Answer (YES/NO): NO